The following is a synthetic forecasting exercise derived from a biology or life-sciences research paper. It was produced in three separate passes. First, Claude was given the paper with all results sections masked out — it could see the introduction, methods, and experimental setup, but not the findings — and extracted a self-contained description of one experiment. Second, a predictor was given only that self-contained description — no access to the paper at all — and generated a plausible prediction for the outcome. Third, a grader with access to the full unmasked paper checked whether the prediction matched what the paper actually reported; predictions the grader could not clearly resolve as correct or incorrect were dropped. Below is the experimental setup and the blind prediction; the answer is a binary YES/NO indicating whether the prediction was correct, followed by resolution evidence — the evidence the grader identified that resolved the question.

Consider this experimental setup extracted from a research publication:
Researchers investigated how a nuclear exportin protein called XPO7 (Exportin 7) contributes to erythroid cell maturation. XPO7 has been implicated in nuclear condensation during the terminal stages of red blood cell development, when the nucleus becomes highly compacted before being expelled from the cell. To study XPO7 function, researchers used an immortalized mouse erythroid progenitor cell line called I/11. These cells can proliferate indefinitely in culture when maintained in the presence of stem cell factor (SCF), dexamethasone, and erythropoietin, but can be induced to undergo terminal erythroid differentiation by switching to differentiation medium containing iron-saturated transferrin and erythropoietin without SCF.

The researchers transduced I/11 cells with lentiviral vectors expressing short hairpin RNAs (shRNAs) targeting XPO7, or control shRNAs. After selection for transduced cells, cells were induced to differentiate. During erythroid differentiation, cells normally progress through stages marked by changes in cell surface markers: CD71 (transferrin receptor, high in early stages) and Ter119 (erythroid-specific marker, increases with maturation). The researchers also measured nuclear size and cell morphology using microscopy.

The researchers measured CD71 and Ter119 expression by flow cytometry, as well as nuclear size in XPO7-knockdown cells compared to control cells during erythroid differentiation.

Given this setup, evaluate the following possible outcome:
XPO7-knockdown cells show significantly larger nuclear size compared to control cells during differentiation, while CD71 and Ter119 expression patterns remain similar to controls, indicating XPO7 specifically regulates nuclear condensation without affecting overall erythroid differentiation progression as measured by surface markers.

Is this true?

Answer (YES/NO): NO